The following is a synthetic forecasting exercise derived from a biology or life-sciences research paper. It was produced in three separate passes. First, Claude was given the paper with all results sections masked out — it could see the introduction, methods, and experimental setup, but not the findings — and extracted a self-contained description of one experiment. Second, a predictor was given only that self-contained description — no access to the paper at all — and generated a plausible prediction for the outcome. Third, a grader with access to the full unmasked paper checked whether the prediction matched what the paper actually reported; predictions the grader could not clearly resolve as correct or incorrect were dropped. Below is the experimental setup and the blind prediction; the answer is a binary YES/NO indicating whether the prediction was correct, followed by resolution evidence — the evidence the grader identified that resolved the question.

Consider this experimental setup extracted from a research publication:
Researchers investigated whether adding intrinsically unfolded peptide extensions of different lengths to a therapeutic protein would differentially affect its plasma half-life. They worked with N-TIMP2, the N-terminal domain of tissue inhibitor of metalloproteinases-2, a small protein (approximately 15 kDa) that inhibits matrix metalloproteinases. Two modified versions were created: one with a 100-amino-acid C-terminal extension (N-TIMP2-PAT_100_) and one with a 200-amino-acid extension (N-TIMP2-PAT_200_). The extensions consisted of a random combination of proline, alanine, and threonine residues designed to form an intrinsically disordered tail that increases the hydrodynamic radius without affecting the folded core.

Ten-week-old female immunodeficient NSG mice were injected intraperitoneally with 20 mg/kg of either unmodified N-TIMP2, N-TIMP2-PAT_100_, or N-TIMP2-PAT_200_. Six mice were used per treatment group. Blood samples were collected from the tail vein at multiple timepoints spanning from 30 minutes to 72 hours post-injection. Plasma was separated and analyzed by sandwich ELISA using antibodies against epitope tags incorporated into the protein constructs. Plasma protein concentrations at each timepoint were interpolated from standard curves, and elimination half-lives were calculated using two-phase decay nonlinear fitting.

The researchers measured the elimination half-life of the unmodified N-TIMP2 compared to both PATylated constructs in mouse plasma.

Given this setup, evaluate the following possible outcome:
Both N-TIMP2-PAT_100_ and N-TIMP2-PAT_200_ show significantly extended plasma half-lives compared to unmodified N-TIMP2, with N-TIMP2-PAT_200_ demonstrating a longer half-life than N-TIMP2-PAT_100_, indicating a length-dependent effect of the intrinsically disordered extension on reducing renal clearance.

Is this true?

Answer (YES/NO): NO